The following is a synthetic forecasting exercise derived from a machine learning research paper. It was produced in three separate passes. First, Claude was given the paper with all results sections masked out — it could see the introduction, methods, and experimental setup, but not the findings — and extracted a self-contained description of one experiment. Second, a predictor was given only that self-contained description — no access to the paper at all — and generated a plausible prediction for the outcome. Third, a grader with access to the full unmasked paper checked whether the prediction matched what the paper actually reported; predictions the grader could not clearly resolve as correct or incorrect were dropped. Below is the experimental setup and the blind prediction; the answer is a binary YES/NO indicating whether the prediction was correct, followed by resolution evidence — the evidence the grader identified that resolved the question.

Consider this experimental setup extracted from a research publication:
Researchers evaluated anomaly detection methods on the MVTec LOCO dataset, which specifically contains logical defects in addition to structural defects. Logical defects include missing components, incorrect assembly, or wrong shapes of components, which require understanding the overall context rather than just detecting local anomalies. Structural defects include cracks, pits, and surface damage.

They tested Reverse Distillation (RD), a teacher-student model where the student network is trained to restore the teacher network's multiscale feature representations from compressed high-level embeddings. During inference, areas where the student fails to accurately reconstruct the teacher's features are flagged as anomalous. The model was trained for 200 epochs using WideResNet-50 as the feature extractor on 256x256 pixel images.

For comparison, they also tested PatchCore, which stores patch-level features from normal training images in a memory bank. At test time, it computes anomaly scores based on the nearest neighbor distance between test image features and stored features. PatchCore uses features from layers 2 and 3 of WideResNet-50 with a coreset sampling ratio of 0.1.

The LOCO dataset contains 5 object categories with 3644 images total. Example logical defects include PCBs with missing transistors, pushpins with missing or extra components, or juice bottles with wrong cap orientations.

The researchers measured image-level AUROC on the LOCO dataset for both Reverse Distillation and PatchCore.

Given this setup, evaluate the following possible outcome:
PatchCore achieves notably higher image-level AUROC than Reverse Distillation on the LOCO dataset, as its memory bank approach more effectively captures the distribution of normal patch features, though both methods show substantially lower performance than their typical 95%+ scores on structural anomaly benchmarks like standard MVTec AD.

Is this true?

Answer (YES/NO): YES